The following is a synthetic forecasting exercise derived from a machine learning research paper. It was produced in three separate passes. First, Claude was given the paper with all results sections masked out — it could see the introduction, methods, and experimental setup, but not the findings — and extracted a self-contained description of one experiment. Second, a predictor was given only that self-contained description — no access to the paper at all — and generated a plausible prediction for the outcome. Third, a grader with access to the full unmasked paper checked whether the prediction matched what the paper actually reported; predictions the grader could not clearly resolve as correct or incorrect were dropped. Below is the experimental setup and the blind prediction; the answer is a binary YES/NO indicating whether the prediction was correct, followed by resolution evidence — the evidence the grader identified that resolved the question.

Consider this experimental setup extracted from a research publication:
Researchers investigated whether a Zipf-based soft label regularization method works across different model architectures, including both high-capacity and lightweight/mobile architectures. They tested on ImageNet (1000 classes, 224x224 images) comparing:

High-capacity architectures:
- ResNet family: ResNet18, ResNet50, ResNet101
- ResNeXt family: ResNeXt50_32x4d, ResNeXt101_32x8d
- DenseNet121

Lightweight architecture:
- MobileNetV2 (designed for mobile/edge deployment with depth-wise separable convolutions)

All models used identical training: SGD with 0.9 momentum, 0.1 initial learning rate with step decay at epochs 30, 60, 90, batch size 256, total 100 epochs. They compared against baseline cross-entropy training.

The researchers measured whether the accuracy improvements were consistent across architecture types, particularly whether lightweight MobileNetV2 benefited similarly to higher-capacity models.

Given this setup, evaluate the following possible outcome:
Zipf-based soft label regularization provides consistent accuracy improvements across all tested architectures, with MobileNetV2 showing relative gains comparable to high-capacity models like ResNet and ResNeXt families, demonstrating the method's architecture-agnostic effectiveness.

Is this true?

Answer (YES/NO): YES